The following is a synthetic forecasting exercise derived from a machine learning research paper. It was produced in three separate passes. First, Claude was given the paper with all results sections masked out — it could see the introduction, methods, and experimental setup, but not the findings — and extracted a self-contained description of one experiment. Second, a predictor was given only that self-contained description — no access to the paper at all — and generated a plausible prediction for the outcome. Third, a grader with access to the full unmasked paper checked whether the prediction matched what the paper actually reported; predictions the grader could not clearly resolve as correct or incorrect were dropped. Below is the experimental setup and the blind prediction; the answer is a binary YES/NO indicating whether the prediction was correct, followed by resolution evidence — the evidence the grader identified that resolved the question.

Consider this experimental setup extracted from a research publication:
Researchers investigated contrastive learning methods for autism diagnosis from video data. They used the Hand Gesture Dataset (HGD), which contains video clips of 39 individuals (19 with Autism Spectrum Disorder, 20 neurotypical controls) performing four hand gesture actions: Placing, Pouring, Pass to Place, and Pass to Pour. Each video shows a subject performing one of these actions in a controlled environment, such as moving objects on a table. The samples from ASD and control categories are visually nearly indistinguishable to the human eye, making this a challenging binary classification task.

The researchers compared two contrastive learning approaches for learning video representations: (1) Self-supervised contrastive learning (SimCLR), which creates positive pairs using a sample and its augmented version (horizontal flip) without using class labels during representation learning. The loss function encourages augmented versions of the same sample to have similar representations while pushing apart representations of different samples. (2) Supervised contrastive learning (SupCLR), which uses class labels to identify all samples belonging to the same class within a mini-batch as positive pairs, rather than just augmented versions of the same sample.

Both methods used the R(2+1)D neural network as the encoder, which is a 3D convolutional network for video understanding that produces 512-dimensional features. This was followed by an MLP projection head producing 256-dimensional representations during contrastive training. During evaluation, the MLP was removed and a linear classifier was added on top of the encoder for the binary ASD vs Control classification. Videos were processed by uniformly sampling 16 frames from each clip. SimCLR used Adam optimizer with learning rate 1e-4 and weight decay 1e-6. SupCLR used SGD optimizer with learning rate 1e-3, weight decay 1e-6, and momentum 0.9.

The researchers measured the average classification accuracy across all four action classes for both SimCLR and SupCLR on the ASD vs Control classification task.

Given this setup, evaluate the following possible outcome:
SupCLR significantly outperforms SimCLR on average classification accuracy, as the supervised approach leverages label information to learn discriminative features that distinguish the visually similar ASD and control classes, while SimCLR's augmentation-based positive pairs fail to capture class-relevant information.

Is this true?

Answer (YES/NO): NO